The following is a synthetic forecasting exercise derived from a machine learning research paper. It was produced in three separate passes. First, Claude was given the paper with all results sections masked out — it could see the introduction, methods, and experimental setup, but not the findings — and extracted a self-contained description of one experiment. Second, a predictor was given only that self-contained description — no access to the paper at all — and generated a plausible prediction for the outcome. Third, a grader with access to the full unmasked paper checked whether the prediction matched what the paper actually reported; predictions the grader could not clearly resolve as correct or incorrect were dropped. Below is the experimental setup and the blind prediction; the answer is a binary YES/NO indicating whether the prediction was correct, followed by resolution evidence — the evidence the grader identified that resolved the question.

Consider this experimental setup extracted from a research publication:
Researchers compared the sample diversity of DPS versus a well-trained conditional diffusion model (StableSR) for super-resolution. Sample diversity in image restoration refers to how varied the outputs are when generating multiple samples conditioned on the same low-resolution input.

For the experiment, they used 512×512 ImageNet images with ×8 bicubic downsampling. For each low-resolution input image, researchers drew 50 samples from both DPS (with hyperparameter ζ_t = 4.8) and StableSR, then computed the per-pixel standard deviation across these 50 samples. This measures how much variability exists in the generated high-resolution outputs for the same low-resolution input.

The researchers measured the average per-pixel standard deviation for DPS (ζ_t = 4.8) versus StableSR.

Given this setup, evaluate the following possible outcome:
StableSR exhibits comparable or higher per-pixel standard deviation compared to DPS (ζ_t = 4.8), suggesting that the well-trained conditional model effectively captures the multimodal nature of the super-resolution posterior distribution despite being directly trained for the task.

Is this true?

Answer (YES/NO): YES